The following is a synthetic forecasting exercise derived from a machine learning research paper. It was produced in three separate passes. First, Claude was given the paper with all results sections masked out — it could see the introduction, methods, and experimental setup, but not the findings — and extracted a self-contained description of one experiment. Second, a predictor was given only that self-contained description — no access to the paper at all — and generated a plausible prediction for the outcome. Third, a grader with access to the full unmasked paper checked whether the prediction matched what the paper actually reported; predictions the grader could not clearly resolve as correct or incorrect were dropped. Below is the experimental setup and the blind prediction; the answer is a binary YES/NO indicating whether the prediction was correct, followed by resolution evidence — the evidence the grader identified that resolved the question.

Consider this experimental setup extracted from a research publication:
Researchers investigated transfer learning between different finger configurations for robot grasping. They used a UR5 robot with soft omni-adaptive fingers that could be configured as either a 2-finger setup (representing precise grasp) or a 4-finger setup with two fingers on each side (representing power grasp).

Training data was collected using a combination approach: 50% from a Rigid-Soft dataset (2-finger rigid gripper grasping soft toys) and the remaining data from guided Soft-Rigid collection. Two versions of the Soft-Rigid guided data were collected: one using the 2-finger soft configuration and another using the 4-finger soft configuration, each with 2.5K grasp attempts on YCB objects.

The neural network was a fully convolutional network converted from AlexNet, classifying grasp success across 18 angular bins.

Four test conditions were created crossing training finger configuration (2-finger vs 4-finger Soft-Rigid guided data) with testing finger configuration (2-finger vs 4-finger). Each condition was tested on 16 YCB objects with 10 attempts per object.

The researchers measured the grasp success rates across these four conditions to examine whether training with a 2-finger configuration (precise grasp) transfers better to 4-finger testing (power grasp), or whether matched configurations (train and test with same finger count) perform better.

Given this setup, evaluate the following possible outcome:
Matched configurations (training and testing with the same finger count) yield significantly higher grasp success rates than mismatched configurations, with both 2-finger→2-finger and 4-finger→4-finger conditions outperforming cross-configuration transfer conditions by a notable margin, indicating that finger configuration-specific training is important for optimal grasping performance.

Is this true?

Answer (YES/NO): NO